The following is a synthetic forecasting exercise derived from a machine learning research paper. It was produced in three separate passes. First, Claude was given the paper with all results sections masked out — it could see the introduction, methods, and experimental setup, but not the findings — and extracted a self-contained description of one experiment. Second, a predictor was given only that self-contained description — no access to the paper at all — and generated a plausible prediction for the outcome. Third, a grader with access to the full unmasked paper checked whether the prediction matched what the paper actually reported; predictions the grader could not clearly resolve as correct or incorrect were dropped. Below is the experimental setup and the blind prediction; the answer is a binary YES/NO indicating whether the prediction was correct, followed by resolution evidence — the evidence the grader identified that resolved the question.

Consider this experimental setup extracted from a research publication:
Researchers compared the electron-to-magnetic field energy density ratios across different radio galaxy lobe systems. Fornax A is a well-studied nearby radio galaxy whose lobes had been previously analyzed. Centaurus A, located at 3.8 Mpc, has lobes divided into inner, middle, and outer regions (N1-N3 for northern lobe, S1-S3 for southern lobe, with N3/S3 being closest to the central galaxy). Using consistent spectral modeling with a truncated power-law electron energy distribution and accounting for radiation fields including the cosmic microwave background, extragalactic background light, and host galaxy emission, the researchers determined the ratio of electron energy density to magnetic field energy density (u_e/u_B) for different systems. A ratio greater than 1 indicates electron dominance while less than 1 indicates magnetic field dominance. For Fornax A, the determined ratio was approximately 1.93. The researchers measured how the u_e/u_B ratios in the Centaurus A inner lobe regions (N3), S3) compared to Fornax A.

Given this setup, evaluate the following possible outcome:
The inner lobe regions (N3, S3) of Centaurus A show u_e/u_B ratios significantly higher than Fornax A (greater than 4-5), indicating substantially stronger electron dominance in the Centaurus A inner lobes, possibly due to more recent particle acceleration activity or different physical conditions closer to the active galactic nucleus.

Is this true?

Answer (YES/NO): NO